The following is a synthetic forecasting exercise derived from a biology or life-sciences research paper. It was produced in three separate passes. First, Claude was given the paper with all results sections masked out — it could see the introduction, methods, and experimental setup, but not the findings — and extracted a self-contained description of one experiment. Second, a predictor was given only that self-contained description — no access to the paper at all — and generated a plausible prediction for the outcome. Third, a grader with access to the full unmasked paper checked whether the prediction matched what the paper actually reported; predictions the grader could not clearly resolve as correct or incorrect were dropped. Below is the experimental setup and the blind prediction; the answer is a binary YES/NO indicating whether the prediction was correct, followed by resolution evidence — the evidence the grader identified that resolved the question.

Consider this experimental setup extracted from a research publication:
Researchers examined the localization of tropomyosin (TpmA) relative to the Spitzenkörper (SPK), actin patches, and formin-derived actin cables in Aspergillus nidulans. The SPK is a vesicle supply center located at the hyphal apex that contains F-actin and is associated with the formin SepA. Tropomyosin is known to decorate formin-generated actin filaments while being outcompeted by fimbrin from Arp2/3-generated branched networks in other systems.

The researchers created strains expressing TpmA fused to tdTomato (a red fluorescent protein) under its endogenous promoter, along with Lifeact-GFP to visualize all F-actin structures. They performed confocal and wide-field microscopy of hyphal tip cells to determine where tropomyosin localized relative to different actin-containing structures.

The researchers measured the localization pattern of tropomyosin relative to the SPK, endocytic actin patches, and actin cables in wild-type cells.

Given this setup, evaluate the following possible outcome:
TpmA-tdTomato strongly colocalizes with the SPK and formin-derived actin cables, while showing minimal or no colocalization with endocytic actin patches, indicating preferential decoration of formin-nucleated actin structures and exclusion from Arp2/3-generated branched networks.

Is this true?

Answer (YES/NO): YES